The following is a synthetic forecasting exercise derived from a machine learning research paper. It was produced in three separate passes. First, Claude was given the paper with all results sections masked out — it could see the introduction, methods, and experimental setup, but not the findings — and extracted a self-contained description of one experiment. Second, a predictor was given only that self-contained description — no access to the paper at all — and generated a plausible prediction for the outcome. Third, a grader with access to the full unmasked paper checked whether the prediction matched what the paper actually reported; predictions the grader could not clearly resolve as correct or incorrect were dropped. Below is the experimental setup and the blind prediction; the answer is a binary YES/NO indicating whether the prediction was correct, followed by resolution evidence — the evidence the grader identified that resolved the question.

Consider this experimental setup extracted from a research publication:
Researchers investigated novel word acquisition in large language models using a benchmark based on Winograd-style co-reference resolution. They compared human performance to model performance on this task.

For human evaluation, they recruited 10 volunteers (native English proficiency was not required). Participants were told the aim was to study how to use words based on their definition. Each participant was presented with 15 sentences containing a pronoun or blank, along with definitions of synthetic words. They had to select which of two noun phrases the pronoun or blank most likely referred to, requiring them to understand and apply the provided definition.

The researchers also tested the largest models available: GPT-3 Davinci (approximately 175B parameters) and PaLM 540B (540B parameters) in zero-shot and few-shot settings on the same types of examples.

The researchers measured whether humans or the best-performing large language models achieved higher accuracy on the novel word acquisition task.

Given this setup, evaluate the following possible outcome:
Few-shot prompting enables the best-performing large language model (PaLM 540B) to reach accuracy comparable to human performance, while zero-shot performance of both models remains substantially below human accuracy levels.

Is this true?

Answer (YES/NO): NO